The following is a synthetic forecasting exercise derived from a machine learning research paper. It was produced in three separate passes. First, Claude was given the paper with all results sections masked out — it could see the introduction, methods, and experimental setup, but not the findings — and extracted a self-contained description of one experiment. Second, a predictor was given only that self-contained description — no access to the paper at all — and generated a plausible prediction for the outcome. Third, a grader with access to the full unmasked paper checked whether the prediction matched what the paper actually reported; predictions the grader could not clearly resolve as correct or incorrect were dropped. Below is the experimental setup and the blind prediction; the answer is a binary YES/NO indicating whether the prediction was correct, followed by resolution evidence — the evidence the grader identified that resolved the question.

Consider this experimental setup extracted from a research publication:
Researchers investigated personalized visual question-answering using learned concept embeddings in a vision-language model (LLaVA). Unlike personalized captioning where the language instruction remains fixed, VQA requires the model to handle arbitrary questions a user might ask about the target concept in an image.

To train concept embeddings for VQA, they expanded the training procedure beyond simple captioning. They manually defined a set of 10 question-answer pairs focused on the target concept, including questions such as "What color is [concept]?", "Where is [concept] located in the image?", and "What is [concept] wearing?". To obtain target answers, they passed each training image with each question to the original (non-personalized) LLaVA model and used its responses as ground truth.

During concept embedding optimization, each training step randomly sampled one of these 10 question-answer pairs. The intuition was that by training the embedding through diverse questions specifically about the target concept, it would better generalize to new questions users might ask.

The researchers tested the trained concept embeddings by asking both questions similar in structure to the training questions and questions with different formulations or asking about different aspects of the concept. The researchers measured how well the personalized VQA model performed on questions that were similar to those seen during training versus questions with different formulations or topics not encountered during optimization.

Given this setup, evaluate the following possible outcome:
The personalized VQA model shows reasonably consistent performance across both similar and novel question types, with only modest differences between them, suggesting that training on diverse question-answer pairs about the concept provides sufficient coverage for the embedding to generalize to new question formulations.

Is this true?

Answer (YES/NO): NO